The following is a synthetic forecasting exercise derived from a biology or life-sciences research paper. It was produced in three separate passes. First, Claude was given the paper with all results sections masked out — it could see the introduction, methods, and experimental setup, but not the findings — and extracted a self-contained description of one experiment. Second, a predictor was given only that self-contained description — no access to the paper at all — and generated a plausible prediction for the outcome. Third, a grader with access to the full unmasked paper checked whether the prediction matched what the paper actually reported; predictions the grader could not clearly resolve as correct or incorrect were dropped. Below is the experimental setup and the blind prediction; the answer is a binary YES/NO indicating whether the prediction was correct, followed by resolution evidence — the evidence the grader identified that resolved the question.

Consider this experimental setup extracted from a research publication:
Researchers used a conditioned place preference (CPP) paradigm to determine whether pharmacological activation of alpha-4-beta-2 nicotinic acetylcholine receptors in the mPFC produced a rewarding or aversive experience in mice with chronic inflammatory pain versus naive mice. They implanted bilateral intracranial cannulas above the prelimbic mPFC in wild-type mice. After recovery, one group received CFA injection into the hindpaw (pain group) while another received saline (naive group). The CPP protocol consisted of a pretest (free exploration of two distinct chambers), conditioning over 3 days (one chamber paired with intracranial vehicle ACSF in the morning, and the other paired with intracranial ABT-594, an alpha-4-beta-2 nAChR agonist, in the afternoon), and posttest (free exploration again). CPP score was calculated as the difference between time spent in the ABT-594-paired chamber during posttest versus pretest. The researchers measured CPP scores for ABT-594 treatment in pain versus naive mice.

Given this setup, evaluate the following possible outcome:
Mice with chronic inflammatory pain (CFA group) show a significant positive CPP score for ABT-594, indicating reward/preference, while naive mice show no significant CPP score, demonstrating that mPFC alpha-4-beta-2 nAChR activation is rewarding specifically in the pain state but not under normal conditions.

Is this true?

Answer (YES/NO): NO